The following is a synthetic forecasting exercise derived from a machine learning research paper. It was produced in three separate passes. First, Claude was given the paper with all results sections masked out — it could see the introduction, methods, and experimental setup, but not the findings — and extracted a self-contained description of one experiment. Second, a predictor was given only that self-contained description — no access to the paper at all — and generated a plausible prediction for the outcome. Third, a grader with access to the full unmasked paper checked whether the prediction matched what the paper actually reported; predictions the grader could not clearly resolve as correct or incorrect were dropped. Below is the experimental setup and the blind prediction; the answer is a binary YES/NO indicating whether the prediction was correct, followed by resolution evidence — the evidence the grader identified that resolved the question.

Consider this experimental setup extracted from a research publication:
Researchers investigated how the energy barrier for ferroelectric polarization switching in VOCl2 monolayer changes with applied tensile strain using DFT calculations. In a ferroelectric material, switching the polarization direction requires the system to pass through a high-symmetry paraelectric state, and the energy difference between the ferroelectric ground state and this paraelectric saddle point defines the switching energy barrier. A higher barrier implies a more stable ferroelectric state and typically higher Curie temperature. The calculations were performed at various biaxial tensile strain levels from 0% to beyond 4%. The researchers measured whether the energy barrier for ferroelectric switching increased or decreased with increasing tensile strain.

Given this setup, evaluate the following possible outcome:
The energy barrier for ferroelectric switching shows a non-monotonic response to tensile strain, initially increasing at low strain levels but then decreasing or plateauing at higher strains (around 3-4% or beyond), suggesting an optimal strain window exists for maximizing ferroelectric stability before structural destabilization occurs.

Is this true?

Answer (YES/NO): NO